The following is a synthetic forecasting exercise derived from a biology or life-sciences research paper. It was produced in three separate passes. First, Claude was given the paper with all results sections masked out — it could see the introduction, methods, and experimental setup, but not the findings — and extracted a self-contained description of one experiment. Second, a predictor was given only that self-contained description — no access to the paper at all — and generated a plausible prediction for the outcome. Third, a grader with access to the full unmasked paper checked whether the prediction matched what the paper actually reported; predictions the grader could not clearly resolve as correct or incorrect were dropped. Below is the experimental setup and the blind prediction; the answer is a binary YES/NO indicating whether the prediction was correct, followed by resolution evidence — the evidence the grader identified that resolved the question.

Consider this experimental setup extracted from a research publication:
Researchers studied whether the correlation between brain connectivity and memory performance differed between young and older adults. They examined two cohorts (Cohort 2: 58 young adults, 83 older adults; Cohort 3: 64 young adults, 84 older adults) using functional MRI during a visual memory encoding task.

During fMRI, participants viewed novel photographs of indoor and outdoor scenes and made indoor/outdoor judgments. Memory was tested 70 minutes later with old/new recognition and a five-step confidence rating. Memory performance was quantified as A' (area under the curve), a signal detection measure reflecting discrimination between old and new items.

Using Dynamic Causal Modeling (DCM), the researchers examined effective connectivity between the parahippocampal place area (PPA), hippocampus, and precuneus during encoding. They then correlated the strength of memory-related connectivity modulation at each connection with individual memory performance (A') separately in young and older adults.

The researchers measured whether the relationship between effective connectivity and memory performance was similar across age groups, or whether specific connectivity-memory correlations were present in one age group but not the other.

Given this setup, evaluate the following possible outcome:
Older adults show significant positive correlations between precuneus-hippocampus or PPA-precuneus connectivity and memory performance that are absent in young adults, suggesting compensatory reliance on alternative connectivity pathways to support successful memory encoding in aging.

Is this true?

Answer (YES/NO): NO